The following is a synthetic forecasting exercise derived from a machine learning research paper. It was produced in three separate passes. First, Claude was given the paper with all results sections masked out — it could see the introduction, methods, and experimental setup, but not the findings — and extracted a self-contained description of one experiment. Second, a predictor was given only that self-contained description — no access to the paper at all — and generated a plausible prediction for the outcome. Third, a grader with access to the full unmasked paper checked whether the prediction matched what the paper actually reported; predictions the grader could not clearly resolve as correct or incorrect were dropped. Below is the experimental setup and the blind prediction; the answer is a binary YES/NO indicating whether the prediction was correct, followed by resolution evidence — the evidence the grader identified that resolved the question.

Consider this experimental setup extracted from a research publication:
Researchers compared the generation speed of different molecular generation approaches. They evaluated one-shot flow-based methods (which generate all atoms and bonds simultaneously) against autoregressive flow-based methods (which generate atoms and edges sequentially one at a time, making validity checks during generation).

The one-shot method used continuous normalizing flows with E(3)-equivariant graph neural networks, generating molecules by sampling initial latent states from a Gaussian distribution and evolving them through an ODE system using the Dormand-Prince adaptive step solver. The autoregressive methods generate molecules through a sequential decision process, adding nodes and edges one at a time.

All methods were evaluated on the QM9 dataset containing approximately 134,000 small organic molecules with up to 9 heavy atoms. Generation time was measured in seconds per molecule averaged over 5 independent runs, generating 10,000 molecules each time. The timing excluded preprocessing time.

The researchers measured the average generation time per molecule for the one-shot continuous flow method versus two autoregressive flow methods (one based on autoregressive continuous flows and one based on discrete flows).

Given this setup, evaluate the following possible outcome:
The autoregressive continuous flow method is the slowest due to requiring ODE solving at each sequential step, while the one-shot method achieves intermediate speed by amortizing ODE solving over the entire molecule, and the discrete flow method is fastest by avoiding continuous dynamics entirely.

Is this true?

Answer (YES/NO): NO